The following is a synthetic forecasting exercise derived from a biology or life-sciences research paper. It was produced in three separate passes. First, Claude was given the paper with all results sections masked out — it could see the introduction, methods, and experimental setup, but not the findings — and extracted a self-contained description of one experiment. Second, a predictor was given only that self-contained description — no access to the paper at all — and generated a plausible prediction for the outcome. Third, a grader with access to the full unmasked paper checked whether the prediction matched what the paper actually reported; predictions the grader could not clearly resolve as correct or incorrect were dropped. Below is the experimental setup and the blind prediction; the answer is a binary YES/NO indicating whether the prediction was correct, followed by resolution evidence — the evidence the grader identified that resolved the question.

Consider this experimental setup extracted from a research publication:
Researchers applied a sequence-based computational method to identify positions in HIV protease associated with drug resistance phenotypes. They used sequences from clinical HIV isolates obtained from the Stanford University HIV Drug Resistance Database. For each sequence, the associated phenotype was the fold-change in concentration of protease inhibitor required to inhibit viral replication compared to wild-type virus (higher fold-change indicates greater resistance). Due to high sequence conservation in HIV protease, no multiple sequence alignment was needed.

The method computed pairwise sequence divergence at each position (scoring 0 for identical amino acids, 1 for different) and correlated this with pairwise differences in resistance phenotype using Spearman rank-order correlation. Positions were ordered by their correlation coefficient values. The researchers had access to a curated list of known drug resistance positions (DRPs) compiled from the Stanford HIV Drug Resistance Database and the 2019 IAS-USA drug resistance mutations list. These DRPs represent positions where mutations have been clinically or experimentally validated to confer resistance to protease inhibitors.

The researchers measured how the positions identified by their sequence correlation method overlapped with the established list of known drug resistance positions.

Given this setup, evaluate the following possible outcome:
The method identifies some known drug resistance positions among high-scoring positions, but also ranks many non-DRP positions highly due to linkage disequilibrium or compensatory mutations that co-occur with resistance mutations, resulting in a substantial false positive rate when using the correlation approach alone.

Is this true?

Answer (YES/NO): NO